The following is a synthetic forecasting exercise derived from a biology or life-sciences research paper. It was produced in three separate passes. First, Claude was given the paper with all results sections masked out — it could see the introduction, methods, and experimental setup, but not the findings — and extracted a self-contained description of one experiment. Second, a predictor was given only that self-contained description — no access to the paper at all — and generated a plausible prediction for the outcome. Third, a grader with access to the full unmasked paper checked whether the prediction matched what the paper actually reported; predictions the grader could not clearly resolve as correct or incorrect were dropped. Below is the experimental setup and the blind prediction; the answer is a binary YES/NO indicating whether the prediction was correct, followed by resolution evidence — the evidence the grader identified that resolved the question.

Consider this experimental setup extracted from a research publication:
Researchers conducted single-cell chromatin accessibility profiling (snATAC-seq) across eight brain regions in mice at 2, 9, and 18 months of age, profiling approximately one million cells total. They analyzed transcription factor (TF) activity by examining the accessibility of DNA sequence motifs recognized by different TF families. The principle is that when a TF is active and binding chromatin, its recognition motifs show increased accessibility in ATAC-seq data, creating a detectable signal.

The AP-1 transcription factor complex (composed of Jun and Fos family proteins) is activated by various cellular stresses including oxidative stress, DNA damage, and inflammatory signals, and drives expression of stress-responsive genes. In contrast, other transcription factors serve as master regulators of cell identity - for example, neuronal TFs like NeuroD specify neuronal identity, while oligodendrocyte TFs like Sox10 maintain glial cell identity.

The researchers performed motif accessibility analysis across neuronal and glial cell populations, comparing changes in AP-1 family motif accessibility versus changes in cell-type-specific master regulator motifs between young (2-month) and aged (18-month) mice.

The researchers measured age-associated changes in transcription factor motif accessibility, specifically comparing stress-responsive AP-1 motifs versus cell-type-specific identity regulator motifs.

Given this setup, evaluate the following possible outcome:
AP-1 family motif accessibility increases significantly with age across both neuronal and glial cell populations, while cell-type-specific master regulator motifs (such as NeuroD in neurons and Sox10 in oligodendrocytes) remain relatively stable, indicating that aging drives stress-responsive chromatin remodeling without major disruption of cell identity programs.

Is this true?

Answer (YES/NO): NO